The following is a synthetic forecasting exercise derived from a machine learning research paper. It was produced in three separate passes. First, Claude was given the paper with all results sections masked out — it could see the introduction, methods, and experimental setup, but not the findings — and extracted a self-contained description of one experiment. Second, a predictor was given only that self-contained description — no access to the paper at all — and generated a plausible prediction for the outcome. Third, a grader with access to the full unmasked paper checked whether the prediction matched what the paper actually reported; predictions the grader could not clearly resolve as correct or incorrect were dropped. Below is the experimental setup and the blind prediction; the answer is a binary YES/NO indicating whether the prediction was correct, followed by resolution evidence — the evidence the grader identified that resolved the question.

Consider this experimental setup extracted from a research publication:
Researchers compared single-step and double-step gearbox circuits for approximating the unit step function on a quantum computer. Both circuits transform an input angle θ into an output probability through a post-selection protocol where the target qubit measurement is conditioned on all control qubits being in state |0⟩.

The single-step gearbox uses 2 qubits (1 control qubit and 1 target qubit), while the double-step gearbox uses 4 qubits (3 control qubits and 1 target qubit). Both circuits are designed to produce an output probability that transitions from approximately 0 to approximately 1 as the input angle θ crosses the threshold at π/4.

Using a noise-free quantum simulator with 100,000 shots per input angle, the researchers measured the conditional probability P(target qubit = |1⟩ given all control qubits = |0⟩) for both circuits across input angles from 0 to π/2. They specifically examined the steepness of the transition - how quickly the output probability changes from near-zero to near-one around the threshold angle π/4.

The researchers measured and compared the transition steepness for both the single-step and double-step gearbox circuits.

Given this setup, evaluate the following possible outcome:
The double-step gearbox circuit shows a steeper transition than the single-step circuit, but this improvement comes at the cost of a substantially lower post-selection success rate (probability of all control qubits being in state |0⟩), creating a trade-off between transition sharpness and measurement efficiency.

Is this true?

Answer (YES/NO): YES